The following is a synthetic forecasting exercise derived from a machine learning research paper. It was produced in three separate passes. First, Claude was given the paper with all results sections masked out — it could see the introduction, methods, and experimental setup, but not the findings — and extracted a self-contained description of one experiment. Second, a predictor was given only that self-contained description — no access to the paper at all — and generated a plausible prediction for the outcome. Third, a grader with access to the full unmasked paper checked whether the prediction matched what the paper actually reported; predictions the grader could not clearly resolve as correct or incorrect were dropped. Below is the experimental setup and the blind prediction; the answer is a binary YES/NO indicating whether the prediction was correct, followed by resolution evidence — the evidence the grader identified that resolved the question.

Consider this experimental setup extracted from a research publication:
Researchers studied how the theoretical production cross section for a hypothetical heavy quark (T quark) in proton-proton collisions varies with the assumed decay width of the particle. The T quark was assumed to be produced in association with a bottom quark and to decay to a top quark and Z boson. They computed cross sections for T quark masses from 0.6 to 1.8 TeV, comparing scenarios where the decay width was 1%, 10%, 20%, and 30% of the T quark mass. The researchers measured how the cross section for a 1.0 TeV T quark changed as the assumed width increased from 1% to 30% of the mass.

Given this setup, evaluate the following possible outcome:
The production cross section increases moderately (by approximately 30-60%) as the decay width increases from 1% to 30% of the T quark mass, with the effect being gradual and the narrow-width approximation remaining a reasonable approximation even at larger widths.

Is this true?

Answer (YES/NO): NO